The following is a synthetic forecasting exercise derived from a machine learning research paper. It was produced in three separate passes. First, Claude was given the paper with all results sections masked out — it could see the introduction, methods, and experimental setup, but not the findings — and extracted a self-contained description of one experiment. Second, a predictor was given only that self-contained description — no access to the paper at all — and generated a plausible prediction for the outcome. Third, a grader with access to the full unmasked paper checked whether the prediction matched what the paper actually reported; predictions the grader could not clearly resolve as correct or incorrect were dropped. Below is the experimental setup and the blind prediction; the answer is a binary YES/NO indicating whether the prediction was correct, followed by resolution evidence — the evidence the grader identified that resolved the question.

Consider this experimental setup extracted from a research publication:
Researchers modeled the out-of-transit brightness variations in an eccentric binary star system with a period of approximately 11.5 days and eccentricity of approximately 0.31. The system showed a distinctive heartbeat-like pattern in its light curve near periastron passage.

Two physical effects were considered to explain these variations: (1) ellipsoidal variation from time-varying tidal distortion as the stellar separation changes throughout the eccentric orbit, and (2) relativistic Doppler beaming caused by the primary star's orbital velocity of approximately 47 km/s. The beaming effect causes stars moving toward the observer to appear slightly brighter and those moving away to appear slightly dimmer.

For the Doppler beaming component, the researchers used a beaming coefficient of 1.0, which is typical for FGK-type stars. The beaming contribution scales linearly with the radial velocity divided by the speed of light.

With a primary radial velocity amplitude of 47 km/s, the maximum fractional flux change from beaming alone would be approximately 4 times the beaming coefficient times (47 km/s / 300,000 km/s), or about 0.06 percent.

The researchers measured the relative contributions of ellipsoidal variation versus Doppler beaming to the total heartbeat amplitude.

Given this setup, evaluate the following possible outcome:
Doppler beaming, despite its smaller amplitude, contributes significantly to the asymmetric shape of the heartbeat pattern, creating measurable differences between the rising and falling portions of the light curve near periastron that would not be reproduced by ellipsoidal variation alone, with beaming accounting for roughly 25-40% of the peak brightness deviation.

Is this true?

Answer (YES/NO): NO